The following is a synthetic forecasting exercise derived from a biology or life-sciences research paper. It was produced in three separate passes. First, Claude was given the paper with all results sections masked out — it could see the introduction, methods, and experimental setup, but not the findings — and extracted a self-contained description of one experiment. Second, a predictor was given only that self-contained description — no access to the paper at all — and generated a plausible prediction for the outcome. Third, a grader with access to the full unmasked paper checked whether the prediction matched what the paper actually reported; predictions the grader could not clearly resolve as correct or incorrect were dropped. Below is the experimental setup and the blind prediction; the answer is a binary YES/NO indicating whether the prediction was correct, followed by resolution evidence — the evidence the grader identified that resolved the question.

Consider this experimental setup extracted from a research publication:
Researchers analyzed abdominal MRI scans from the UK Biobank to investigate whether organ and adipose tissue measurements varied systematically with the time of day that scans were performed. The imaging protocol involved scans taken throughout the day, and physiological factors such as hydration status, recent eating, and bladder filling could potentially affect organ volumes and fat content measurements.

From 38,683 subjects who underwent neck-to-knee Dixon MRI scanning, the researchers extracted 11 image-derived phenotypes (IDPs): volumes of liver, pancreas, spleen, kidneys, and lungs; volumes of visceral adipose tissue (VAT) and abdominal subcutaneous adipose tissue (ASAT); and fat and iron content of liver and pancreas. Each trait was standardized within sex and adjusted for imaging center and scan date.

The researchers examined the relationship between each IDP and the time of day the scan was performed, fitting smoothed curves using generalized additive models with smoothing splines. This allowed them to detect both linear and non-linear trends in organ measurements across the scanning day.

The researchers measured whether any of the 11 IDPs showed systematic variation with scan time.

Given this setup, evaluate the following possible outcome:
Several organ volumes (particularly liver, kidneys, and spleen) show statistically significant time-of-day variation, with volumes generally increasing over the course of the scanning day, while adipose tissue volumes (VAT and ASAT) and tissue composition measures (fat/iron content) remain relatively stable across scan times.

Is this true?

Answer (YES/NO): NO